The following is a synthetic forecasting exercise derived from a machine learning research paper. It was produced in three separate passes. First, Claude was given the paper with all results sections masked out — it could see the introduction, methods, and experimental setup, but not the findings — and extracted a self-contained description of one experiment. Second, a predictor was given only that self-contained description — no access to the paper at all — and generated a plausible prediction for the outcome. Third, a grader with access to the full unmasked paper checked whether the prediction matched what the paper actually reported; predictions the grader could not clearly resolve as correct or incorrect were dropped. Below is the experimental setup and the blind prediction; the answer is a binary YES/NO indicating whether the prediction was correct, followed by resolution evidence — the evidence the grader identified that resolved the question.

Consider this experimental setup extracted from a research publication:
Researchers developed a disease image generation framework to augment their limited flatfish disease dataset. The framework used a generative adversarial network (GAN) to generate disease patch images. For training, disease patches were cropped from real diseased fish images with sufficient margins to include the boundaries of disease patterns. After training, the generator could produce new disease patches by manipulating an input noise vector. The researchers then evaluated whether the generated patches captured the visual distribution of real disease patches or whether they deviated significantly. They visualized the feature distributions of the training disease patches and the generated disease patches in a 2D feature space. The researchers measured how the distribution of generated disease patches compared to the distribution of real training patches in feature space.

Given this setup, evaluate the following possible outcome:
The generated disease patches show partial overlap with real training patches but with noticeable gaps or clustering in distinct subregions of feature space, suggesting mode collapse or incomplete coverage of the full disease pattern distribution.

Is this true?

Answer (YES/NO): NO